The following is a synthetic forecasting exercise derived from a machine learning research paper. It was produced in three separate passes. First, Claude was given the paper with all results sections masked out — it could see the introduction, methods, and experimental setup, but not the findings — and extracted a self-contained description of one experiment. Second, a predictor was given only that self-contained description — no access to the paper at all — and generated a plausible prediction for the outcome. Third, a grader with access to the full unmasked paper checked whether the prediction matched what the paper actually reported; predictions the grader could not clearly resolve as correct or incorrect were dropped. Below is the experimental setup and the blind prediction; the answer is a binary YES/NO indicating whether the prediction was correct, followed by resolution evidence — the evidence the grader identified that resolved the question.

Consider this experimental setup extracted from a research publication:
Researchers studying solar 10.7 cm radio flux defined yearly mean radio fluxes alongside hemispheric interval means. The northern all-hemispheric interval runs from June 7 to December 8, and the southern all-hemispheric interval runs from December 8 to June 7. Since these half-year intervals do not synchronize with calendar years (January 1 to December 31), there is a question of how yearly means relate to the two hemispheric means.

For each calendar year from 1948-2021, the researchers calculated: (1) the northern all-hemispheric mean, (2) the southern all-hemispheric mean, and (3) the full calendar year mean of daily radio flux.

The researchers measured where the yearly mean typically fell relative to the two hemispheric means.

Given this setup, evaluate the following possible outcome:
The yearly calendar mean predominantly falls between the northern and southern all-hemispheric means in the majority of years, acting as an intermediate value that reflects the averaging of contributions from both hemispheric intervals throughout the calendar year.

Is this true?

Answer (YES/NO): YES